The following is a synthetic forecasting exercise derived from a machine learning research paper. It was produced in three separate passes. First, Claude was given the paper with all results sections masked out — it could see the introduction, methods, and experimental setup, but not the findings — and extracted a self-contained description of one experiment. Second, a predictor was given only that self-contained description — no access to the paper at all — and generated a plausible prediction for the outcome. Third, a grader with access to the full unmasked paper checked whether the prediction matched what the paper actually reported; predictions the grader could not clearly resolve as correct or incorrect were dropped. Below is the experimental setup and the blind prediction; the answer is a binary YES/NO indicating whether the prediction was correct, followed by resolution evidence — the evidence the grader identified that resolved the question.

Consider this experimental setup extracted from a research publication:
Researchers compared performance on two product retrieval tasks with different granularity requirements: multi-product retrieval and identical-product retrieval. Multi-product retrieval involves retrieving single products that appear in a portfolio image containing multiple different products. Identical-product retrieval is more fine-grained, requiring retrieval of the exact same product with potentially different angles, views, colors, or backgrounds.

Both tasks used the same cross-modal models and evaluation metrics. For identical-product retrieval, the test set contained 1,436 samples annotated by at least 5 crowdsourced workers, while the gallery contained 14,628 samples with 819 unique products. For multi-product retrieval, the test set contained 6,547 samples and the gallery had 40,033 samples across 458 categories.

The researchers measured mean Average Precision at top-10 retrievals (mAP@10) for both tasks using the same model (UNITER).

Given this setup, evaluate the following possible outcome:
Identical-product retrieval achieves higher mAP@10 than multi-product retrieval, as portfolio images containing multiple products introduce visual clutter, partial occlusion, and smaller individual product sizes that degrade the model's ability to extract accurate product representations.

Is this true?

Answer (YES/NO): YES